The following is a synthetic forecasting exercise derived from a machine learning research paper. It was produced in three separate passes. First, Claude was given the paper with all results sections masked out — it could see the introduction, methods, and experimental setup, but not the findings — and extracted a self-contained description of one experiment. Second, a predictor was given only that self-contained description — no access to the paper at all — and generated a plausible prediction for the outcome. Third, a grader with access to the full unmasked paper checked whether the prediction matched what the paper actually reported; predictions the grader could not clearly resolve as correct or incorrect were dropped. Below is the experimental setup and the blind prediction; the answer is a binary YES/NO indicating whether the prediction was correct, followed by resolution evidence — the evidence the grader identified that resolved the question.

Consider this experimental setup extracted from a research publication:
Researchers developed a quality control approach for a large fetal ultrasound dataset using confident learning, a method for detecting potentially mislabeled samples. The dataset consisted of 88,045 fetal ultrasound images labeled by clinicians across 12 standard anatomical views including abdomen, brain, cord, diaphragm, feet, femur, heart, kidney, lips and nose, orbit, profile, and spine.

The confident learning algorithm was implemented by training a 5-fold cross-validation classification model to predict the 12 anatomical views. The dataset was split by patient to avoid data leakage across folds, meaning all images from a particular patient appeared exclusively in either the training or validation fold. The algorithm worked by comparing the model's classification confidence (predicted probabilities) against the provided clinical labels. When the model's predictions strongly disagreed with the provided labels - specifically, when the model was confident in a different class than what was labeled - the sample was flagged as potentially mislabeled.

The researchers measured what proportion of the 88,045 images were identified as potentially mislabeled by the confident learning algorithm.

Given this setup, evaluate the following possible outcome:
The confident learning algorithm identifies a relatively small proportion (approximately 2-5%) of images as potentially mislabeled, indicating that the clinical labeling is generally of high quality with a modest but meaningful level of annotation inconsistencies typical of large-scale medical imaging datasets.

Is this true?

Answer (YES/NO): NO